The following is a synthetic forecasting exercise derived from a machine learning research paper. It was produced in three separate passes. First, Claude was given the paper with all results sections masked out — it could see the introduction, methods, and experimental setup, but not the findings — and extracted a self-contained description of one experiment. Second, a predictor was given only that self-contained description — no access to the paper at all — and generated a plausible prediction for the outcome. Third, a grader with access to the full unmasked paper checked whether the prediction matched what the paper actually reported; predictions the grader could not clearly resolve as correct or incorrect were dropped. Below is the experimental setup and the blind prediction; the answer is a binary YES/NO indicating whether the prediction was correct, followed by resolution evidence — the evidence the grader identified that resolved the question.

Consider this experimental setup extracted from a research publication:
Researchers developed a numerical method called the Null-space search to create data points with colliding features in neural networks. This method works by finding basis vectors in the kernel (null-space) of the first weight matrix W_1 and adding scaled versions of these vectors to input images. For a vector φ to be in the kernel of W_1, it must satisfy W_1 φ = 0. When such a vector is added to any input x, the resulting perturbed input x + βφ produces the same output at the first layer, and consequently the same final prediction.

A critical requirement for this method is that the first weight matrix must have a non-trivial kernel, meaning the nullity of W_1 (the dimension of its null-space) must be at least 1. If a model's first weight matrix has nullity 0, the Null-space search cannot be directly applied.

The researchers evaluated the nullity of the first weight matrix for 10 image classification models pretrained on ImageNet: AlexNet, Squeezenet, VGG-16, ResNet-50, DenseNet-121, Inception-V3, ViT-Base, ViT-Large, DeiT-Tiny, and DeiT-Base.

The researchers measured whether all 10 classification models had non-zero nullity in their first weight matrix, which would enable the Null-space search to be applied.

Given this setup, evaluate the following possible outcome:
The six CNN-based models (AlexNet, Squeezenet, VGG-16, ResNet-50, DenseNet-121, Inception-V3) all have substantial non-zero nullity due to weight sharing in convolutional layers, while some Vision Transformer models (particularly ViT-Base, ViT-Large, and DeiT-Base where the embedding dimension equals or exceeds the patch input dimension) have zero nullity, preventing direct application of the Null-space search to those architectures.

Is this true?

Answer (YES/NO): NO